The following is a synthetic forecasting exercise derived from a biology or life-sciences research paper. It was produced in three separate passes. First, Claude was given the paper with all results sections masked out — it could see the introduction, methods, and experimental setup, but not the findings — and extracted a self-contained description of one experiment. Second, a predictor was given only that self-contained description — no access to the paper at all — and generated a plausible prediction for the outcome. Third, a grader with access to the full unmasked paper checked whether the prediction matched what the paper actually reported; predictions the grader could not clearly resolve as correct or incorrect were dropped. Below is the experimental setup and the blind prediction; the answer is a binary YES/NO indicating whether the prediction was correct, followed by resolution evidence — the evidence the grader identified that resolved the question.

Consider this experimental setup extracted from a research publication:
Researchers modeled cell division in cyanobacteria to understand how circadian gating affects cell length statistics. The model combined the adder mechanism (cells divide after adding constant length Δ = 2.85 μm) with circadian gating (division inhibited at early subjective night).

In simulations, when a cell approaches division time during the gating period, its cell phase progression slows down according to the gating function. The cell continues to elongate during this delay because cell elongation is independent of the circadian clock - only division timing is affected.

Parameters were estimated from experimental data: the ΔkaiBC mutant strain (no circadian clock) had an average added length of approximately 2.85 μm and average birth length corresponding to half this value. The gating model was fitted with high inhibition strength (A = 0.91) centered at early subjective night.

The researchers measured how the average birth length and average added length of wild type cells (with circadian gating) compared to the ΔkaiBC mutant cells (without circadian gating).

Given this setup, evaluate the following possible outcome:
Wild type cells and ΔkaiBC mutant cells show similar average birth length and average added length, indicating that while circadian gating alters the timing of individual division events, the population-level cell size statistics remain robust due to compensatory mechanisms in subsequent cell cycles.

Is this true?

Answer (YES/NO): NO